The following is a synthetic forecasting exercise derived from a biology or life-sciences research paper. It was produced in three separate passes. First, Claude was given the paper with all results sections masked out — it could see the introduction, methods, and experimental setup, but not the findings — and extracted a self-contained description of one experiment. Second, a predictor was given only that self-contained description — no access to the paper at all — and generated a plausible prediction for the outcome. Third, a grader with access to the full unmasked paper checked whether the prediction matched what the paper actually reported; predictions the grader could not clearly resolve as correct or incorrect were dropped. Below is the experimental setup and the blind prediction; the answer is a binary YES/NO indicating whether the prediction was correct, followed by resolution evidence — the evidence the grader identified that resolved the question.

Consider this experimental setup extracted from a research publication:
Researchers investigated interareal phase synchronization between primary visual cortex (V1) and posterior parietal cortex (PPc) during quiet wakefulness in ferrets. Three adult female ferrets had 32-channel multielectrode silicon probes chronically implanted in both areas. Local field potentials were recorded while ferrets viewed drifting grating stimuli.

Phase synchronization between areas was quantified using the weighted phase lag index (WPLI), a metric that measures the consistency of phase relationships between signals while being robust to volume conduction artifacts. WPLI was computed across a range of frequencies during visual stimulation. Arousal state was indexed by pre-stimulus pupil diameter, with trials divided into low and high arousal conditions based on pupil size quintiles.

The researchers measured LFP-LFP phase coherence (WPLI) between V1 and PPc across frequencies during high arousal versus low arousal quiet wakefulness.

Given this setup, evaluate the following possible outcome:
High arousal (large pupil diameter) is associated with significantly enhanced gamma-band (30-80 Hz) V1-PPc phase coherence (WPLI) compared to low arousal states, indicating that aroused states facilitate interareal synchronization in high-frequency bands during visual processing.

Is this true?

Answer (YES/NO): NO